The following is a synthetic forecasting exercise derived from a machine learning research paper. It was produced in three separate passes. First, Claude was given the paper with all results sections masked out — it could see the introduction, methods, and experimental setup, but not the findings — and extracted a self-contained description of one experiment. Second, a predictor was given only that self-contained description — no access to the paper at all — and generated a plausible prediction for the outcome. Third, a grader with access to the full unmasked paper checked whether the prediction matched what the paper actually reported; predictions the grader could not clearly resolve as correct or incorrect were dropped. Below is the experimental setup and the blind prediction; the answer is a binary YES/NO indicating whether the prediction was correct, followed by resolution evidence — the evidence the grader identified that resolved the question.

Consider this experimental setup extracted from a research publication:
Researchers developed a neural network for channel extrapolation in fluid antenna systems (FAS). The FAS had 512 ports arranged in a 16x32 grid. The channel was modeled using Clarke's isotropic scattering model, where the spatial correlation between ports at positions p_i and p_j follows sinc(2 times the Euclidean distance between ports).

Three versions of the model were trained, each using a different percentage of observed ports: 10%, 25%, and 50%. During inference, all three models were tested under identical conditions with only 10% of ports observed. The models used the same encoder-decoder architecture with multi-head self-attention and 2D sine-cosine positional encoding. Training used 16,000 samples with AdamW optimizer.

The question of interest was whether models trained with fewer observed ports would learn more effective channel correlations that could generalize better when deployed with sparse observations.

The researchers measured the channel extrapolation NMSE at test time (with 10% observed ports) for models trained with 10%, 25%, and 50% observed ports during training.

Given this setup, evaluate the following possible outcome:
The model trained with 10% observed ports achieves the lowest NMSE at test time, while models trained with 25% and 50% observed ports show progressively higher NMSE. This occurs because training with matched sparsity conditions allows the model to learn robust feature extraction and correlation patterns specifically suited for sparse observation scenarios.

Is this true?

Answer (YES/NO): YES